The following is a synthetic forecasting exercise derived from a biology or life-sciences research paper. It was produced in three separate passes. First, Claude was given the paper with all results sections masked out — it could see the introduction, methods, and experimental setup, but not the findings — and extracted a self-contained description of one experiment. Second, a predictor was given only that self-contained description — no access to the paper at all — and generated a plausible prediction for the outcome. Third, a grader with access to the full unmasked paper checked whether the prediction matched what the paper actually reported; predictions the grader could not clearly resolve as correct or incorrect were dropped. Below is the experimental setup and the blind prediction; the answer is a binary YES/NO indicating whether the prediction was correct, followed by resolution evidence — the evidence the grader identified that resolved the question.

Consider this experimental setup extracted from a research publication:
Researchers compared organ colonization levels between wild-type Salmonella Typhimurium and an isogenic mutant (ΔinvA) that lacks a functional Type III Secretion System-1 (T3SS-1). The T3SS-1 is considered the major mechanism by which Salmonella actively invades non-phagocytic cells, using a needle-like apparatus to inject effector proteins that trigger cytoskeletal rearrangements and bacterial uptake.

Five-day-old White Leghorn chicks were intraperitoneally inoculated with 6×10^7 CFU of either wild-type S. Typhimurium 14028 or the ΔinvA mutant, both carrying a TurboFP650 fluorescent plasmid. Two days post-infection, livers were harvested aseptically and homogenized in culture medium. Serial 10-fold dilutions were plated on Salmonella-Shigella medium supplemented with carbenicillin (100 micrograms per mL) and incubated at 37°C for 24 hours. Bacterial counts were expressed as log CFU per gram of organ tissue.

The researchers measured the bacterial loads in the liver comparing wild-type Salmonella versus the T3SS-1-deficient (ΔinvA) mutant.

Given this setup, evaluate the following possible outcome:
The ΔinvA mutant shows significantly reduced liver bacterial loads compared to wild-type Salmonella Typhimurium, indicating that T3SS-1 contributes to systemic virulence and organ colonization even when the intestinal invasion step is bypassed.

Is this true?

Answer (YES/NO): NO